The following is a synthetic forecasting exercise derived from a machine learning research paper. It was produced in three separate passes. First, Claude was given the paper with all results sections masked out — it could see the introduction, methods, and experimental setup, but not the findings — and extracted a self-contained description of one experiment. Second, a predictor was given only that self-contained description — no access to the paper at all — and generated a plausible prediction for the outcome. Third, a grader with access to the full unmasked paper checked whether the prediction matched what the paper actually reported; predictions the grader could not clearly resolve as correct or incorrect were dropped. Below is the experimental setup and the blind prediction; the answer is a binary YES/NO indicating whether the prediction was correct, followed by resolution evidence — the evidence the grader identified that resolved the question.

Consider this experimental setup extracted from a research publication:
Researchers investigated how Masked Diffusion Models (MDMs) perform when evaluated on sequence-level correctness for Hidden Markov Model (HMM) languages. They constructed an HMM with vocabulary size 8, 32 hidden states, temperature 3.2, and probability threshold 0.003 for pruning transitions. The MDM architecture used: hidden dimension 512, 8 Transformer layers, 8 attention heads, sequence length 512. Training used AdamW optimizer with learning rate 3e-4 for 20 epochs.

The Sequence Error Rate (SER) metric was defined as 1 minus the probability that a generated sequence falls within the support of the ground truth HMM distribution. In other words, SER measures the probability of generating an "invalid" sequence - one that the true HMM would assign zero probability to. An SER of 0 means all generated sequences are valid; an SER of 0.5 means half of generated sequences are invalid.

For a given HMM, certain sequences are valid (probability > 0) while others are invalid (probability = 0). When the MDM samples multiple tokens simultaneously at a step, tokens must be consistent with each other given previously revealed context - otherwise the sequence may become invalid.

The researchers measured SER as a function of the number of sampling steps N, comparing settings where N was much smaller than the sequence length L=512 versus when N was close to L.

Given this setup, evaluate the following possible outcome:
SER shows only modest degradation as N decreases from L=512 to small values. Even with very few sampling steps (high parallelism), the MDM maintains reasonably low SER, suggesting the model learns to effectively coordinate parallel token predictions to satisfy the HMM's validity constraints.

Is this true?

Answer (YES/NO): NO